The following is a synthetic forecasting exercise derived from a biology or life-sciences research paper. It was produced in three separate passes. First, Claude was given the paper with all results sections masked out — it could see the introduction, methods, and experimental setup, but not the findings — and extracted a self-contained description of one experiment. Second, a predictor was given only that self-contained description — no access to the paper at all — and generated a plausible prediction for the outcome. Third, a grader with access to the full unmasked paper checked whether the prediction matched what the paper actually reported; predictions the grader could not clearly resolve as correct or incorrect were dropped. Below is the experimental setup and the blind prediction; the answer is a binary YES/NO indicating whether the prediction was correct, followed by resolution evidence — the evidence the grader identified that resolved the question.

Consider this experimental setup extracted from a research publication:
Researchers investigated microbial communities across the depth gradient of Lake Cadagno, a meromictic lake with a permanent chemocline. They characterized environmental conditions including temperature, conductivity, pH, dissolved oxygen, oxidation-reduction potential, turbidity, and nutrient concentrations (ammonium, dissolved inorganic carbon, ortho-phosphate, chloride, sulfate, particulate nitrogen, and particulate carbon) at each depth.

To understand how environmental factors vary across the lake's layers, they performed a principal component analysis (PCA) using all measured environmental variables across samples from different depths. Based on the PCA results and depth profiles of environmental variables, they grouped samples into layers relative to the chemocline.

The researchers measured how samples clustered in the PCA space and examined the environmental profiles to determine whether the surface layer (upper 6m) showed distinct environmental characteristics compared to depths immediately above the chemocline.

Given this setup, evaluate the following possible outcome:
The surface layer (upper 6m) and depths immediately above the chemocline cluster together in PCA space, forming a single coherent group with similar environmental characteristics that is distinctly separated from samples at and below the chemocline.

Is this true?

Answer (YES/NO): NO